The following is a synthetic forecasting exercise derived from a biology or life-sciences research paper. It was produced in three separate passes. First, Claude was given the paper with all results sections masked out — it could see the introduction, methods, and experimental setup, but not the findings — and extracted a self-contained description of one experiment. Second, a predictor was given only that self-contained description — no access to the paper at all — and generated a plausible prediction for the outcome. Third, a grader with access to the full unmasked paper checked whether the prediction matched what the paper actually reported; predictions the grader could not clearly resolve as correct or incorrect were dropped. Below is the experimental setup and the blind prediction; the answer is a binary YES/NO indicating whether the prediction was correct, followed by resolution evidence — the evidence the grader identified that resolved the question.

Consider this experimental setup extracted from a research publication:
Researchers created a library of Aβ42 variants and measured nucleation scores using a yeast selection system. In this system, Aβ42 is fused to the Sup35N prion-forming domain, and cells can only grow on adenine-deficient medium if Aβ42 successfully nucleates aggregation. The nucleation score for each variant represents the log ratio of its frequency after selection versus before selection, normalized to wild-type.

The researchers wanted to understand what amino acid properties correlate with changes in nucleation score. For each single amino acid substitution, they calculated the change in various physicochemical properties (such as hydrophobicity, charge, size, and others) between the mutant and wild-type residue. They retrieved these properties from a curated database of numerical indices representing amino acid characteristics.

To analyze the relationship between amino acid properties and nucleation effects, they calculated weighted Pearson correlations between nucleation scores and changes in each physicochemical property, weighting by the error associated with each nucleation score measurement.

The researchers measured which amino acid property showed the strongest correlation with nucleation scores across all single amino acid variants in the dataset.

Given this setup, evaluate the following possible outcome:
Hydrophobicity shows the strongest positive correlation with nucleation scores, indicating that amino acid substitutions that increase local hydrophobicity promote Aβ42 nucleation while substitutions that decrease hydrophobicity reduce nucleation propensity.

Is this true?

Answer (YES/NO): NO